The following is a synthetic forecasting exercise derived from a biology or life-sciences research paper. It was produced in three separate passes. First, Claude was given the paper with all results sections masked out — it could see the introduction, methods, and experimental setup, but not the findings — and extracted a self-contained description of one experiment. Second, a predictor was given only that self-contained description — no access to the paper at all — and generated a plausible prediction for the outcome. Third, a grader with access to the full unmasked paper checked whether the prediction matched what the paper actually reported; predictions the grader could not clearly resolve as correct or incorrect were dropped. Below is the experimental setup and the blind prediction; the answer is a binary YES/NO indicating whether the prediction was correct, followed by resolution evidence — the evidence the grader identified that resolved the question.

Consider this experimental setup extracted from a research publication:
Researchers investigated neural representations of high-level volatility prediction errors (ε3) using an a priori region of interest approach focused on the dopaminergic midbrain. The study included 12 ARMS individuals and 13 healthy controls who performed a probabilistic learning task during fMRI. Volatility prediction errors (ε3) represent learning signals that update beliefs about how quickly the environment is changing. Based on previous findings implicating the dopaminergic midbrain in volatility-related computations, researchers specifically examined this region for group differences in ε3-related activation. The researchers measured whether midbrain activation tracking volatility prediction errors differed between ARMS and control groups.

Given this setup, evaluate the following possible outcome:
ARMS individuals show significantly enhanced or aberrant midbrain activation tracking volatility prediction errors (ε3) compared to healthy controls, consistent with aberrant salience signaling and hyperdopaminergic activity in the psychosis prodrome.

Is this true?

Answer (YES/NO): NO